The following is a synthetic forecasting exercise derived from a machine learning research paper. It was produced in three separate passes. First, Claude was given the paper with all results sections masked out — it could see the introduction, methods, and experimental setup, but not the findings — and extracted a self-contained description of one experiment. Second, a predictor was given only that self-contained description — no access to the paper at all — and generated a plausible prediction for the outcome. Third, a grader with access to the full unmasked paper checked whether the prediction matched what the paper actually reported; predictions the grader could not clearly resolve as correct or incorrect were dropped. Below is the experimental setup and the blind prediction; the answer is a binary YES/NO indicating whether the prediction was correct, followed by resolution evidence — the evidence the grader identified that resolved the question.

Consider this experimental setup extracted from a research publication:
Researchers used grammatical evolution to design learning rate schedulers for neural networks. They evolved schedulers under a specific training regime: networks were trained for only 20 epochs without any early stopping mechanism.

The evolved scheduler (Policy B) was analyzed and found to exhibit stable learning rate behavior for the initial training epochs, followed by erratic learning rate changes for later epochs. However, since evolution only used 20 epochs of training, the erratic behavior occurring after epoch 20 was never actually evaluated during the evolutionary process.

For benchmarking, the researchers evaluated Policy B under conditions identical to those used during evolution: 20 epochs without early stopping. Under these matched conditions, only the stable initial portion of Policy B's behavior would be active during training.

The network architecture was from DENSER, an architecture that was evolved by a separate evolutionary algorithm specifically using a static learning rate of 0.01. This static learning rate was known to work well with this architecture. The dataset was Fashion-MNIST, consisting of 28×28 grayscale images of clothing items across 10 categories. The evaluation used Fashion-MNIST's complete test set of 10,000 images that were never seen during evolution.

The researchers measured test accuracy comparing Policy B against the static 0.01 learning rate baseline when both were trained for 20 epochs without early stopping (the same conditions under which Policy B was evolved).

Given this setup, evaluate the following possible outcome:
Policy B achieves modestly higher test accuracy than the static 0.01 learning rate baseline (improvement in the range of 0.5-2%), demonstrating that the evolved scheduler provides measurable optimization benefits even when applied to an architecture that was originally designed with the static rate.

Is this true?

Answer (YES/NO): NO